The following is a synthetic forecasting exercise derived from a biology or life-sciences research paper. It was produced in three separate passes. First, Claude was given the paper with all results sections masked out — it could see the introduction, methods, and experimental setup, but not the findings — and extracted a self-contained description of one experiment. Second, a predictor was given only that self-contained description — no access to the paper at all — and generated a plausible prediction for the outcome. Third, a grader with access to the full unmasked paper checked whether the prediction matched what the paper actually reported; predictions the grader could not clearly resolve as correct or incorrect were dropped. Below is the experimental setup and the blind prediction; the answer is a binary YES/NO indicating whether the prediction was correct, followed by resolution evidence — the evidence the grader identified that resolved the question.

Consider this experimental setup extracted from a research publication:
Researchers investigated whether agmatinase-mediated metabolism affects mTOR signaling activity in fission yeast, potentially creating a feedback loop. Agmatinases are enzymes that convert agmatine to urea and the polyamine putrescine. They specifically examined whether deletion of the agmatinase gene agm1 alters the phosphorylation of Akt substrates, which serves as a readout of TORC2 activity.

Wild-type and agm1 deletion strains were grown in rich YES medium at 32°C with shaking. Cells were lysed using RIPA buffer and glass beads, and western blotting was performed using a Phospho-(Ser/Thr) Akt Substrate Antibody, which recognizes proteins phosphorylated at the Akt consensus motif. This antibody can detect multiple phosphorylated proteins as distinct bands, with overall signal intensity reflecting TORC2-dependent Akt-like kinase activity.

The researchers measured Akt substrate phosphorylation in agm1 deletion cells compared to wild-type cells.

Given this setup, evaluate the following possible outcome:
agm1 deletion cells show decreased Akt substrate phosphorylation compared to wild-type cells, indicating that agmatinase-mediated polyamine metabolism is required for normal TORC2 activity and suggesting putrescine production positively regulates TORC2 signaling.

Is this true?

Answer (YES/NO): NO